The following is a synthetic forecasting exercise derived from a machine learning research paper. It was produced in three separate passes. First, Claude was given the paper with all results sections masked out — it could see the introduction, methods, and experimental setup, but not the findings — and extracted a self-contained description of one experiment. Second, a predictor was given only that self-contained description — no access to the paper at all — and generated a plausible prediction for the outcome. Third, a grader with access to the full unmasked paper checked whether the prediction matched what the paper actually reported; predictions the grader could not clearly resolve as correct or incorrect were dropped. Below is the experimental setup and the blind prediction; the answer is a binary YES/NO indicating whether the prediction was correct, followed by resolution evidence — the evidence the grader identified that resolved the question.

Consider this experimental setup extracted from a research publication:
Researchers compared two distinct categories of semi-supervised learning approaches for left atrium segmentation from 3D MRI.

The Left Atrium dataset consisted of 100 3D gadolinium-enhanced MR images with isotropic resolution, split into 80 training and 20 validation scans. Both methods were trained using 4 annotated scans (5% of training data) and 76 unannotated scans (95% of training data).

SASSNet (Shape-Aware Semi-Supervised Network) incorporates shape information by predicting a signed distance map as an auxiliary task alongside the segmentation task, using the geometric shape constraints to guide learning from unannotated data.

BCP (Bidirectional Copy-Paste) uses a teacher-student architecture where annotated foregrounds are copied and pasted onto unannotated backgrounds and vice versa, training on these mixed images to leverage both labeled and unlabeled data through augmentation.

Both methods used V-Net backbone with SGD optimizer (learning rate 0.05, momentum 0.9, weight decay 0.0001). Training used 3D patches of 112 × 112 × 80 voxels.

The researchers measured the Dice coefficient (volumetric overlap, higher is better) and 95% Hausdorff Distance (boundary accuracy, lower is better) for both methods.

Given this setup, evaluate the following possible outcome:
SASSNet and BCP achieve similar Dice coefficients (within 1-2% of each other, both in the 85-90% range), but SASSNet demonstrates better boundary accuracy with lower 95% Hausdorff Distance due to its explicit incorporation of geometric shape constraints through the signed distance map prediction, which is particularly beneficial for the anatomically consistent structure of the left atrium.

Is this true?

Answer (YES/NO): NO